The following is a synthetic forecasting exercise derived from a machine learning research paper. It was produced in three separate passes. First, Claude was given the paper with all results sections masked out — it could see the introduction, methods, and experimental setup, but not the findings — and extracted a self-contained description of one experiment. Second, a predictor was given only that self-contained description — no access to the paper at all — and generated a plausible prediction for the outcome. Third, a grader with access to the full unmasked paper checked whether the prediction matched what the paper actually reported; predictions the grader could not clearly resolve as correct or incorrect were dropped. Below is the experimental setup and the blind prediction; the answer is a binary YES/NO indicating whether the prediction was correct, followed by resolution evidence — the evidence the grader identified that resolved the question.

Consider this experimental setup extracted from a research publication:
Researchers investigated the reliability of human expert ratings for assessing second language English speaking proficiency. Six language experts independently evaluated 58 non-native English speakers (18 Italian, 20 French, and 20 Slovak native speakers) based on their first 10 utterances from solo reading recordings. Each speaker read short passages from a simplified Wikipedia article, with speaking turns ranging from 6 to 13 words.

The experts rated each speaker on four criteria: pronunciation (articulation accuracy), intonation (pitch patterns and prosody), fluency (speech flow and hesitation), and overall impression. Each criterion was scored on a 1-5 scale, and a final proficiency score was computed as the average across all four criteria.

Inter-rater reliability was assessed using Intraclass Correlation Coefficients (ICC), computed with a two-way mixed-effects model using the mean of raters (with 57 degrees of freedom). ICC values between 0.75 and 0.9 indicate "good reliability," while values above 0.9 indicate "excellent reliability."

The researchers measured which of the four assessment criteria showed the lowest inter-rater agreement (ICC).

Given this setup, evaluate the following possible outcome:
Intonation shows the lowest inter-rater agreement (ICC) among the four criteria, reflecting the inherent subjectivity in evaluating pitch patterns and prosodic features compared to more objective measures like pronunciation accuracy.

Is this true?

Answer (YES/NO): YES